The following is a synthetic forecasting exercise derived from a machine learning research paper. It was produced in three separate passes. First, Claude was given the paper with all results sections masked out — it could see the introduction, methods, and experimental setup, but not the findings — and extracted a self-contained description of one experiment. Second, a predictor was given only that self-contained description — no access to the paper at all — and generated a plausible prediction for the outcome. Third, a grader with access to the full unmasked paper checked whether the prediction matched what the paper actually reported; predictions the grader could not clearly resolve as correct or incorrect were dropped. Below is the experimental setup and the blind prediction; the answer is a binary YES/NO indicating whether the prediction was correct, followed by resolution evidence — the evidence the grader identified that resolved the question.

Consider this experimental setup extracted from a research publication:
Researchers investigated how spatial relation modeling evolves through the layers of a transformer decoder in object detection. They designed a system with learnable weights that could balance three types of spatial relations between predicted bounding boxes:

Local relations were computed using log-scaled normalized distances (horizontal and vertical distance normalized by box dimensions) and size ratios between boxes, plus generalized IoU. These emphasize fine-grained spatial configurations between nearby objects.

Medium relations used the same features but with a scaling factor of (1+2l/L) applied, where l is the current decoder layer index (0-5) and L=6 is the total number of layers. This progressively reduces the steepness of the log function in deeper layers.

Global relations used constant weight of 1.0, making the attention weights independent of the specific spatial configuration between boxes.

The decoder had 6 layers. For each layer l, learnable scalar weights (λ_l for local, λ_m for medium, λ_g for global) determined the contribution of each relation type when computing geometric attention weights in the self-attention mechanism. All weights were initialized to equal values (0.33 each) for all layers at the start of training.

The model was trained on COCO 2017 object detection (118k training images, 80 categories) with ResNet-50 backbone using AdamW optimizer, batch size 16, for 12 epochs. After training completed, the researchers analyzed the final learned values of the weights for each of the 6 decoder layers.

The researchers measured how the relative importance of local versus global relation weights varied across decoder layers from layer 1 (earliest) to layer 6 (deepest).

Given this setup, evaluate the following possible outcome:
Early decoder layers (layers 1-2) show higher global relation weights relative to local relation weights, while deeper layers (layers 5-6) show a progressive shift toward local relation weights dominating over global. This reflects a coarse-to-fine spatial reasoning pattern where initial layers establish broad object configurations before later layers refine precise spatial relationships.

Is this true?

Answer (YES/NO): NO